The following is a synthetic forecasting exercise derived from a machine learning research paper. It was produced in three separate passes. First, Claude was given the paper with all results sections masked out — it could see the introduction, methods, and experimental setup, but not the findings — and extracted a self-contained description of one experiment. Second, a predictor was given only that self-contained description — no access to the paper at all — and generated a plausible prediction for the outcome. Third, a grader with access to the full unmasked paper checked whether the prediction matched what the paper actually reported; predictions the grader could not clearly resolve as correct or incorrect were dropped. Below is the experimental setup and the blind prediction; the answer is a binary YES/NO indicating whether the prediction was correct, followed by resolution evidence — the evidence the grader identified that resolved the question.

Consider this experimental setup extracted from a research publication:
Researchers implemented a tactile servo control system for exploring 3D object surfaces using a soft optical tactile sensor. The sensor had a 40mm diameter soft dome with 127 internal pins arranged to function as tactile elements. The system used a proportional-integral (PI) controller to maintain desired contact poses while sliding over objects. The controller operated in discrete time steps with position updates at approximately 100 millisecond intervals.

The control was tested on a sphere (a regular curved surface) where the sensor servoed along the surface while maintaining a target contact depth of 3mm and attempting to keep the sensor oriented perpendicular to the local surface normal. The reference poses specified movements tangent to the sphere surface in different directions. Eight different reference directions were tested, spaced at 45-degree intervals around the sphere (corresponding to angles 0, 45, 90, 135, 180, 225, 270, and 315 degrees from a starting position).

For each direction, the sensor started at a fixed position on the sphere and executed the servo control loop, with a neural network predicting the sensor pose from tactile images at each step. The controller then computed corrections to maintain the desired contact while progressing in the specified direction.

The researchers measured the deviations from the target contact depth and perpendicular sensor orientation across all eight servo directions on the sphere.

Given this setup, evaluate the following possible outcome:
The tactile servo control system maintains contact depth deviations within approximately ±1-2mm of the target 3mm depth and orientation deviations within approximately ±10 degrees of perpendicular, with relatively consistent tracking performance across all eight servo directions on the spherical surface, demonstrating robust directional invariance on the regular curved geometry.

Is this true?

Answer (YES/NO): NO